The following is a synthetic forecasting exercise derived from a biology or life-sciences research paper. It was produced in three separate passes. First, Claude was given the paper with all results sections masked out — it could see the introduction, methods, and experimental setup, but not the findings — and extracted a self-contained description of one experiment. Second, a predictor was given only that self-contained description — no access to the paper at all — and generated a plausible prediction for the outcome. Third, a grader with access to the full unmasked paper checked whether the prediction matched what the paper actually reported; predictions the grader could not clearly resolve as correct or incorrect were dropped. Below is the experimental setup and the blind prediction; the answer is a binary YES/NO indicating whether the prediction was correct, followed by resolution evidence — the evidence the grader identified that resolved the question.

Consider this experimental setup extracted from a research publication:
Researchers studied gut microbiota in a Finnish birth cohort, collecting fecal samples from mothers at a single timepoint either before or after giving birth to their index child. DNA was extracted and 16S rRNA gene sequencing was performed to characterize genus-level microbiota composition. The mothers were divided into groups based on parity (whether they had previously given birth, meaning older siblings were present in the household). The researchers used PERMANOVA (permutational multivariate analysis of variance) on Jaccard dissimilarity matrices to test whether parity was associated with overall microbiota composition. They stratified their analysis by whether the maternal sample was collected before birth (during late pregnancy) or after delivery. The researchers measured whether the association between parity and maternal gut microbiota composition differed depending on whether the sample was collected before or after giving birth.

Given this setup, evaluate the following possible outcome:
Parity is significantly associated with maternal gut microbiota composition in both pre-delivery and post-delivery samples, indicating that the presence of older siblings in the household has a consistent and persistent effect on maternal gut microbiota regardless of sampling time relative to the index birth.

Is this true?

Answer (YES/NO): NO